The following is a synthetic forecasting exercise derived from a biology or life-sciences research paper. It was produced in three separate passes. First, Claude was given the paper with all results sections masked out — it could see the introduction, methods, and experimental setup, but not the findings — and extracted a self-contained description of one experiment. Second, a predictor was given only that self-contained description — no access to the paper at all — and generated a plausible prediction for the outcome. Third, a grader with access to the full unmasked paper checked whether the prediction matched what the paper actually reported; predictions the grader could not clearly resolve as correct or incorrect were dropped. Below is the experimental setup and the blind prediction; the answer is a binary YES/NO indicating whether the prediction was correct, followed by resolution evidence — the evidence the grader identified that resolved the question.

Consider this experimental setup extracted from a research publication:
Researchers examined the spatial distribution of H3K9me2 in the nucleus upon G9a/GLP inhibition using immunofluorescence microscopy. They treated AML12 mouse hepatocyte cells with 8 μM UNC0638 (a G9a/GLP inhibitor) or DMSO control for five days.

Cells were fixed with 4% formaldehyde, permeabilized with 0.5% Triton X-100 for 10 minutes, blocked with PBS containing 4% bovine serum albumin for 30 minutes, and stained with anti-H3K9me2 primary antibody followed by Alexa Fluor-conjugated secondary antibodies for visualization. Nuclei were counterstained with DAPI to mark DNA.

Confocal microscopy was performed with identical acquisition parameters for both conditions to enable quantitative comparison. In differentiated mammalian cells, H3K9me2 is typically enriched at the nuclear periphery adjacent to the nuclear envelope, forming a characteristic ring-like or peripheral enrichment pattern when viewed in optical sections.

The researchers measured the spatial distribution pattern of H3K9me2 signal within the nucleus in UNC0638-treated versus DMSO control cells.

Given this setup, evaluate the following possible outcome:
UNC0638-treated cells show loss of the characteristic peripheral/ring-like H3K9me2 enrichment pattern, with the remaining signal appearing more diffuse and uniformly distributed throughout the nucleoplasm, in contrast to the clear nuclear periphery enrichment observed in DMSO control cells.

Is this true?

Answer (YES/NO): NO